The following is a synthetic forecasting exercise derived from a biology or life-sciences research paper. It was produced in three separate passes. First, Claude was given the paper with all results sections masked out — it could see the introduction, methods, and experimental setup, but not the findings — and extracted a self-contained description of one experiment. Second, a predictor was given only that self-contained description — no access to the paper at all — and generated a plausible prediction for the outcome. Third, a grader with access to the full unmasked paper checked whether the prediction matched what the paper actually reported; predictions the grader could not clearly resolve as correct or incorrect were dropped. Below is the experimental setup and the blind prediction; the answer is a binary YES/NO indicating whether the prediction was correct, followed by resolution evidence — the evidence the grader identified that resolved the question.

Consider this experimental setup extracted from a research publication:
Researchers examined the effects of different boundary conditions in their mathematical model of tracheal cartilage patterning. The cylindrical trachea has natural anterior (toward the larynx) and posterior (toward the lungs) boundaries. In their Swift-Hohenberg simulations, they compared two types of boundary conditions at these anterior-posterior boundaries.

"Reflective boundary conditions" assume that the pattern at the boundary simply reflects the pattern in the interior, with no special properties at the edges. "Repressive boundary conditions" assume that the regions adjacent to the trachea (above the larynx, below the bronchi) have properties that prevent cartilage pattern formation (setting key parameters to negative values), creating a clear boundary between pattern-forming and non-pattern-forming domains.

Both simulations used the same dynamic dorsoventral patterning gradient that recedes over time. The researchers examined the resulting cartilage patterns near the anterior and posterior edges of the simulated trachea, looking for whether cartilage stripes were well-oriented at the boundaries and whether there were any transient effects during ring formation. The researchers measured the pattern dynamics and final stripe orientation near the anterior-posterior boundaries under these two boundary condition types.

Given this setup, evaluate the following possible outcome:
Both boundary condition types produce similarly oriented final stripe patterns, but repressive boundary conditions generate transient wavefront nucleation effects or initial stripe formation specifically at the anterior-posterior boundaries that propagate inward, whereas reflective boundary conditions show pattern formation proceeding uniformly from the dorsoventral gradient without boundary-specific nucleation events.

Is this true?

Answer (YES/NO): NO